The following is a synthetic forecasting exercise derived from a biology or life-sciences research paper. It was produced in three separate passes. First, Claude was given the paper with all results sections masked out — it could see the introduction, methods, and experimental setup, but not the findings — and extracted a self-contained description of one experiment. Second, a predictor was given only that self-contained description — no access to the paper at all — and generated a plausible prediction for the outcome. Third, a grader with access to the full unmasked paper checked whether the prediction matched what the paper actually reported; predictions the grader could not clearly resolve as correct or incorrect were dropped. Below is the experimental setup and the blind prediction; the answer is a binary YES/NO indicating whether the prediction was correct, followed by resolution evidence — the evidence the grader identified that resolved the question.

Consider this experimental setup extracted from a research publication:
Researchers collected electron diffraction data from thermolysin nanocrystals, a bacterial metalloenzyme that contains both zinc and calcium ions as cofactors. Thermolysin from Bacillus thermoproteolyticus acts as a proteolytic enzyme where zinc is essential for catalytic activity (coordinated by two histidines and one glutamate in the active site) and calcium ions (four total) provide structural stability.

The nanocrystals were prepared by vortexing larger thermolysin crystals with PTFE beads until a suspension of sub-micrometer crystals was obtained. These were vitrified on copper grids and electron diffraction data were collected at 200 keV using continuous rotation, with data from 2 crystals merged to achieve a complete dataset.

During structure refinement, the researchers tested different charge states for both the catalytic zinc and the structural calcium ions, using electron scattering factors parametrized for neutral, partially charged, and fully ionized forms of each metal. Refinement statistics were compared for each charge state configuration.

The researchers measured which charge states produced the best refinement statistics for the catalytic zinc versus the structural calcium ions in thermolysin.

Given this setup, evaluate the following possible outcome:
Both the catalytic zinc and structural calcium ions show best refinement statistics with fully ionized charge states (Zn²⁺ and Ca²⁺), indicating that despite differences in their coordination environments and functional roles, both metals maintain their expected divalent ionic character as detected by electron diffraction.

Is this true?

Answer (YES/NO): NO